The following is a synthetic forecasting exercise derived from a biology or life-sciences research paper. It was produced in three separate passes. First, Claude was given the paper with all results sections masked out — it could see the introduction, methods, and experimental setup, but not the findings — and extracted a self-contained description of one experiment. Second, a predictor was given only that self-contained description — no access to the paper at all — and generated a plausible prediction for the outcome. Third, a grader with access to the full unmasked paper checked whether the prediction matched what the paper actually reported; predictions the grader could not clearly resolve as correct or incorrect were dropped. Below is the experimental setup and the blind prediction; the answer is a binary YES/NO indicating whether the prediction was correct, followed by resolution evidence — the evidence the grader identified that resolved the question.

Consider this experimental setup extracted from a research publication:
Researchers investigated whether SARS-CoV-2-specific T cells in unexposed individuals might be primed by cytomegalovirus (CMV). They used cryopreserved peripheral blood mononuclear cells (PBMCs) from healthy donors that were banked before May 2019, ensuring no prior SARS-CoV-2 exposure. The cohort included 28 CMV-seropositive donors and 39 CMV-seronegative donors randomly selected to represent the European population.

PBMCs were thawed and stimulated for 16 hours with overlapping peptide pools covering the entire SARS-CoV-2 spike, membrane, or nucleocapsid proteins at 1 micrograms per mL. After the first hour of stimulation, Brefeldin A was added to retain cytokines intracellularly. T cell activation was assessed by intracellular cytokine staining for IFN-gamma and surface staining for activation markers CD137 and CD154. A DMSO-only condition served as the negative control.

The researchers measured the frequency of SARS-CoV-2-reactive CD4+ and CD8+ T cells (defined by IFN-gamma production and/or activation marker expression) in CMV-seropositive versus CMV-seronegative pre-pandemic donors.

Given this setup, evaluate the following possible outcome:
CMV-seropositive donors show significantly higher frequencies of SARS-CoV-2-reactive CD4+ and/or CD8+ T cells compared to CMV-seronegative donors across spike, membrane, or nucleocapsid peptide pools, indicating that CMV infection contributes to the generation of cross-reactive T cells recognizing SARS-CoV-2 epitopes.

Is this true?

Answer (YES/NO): NO